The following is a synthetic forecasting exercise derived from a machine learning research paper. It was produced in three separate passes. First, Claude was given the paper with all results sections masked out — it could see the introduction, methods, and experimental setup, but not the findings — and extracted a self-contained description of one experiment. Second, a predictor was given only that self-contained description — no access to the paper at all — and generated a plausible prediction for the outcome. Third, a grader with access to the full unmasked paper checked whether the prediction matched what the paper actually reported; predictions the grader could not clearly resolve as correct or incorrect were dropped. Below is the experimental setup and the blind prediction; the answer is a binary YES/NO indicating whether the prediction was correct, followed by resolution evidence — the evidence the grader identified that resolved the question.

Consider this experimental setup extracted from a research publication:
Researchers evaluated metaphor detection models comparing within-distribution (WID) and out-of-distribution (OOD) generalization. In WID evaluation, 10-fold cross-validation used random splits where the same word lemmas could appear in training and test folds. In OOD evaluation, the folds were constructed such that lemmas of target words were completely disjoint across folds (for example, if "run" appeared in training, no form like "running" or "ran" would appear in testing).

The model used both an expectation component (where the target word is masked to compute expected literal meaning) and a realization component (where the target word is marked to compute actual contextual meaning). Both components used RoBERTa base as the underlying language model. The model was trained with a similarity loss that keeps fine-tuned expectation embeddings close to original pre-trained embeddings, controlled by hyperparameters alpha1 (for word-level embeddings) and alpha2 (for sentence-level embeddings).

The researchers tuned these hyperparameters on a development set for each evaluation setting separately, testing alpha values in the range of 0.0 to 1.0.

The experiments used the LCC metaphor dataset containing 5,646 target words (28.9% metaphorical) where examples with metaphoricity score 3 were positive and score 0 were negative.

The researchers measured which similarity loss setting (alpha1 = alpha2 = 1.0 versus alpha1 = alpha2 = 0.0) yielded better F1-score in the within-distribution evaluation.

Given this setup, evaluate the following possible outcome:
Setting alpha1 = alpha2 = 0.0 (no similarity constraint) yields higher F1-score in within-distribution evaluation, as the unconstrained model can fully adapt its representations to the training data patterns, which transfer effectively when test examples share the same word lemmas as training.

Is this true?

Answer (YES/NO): NO